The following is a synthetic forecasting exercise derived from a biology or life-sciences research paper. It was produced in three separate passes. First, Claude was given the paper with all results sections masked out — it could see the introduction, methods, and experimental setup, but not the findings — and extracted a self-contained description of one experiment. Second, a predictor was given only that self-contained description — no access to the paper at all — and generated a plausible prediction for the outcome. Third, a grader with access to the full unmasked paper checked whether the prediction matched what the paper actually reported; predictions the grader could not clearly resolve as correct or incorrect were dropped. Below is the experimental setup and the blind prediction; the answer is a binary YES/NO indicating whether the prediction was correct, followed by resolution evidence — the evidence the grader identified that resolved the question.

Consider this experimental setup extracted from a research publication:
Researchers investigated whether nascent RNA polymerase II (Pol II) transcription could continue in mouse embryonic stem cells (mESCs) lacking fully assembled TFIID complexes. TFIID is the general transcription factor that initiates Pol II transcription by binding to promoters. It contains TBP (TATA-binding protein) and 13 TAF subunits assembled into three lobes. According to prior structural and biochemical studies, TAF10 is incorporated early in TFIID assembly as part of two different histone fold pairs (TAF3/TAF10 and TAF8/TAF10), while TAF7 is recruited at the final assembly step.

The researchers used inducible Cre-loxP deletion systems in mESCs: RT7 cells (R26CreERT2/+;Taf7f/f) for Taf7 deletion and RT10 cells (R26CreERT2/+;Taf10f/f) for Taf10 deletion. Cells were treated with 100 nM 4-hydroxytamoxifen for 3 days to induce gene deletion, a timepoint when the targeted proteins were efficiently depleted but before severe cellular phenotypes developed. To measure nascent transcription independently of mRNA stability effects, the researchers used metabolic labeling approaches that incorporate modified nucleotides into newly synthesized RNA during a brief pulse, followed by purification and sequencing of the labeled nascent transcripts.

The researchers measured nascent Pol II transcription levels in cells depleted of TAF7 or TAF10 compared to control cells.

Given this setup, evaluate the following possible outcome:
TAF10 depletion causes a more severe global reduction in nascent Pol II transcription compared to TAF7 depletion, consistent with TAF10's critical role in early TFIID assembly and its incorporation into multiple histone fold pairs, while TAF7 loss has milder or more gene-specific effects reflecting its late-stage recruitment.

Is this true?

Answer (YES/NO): NO